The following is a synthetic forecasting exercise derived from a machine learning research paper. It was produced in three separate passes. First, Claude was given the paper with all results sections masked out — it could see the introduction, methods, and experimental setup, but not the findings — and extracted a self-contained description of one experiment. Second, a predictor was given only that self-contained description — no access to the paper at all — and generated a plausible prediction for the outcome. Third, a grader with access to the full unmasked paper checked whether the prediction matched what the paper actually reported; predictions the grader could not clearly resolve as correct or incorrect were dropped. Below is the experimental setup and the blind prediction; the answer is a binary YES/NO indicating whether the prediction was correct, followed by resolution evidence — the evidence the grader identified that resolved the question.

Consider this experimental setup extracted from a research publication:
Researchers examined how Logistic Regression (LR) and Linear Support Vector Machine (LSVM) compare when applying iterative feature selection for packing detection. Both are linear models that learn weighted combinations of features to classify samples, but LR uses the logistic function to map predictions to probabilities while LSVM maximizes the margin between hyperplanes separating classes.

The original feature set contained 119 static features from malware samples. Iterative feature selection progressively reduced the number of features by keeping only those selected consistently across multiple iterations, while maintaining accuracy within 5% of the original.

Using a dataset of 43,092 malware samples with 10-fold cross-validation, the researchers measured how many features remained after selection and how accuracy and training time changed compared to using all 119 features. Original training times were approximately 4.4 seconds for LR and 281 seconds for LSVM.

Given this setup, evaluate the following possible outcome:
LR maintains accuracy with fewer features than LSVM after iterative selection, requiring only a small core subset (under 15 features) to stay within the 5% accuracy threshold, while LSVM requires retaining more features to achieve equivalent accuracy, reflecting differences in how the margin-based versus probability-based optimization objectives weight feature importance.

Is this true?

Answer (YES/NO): NO